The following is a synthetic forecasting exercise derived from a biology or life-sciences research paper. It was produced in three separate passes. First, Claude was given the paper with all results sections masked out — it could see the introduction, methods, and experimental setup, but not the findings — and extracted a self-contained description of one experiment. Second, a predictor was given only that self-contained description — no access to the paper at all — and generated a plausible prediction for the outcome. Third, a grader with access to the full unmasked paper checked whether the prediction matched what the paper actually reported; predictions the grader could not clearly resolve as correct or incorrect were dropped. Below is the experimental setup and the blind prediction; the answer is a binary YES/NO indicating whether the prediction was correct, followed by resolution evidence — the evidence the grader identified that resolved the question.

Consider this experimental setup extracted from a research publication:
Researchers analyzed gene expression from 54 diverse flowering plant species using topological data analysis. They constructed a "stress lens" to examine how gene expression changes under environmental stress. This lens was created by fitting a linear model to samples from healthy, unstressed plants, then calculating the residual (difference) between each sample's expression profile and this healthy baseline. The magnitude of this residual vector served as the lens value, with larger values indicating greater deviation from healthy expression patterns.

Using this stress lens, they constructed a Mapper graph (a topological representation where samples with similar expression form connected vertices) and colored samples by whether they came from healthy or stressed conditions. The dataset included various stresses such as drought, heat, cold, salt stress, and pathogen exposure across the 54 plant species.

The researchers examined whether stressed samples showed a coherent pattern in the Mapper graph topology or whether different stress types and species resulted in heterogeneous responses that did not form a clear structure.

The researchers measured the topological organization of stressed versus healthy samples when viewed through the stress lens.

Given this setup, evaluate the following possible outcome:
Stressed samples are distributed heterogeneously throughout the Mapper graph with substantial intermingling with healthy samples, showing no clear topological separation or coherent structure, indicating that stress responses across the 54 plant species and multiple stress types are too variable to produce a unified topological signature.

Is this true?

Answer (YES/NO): NO